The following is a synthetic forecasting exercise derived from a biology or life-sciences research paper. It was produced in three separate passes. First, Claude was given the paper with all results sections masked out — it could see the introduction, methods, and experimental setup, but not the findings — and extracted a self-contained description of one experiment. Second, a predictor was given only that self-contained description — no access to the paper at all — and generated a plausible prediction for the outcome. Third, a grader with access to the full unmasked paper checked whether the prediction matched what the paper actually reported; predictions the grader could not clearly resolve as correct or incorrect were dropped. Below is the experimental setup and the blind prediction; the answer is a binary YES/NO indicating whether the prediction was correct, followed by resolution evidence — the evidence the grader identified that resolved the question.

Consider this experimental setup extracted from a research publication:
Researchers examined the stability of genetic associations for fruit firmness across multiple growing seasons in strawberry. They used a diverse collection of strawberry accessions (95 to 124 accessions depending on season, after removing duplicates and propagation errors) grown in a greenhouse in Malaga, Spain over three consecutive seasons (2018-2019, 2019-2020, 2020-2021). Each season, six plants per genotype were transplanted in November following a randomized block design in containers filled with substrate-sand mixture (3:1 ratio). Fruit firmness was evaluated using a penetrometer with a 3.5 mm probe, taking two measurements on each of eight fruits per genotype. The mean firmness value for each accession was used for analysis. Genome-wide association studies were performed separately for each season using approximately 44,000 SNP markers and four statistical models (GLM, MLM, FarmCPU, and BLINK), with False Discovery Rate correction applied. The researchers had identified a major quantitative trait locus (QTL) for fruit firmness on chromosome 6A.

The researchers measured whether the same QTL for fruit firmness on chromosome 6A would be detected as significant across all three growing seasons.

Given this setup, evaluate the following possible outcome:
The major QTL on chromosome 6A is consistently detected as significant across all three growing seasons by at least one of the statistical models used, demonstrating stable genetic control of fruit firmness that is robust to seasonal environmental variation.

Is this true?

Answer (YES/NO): NO